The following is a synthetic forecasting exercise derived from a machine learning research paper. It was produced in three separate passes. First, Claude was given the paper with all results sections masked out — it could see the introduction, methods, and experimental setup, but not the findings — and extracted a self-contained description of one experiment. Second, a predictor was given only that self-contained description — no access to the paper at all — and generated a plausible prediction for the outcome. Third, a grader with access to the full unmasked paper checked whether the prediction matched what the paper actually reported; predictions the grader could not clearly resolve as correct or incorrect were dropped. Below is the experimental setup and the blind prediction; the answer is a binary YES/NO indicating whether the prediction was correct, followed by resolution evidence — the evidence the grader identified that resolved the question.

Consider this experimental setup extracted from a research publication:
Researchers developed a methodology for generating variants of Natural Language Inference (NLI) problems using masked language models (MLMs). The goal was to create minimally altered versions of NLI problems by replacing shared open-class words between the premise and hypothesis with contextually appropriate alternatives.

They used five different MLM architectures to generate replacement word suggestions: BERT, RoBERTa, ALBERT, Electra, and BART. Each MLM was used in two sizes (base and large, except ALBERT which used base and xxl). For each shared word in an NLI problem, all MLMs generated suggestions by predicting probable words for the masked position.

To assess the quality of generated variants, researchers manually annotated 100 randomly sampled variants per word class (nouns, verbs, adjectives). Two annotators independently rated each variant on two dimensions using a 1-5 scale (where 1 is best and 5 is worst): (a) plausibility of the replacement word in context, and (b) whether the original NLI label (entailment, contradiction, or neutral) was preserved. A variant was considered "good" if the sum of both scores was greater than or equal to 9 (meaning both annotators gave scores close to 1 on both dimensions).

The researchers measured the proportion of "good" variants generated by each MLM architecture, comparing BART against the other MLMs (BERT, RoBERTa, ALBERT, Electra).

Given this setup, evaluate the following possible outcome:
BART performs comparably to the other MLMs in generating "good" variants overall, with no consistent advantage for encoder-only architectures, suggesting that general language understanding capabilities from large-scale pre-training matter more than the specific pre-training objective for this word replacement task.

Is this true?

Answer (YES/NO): NO